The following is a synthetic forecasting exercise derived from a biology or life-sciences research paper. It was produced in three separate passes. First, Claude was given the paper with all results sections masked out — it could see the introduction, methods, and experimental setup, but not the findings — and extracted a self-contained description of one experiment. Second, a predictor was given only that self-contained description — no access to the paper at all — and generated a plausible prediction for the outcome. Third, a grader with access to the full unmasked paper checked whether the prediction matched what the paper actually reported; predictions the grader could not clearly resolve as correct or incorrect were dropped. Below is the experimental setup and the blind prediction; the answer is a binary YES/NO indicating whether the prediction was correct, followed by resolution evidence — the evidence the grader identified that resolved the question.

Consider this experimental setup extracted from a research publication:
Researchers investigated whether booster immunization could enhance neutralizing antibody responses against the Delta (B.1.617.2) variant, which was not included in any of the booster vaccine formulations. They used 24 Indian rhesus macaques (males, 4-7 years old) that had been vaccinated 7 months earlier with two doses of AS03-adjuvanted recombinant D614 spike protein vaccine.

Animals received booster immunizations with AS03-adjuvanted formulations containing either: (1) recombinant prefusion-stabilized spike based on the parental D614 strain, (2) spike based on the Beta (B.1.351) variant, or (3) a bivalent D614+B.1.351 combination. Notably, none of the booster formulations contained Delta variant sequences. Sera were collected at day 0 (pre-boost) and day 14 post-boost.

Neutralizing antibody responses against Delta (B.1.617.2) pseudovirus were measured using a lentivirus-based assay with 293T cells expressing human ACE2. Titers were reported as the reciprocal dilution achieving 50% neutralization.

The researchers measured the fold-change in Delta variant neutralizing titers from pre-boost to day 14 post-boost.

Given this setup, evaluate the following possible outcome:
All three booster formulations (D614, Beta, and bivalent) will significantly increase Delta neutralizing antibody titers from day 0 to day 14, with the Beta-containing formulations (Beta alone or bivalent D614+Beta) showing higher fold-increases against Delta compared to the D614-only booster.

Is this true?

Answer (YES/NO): NO